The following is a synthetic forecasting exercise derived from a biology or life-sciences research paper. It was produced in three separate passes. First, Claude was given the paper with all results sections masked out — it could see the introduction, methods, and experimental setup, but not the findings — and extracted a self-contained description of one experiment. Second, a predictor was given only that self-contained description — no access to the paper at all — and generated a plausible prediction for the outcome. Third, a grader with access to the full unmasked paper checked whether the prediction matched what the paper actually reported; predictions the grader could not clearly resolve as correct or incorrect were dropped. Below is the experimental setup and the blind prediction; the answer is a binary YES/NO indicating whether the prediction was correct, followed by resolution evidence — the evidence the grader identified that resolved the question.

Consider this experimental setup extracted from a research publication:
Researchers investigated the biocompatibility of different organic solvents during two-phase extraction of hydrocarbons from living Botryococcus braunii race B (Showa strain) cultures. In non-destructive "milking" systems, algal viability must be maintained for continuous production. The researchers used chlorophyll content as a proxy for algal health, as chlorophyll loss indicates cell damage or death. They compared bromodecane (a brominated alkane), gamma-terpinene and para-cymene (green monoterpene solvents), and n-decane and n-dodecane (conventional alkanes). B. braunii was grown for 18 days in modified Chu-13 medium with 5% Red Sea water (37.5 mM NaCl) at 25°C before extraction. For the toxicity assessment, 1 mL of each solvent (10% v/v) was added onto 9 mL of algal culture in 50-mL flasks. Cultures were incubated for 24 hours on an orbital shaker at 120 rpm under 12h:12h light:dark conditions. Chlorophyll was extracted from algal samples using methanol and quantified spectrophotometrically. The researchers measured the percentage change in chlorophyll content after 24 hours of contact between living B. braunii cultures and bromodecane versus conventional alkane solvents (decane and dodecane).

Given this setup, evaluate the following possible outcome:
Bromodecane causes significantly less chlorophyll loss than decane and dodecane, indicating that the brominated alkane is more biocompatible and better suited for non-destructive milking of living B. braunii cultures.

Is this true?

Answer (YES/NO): NO